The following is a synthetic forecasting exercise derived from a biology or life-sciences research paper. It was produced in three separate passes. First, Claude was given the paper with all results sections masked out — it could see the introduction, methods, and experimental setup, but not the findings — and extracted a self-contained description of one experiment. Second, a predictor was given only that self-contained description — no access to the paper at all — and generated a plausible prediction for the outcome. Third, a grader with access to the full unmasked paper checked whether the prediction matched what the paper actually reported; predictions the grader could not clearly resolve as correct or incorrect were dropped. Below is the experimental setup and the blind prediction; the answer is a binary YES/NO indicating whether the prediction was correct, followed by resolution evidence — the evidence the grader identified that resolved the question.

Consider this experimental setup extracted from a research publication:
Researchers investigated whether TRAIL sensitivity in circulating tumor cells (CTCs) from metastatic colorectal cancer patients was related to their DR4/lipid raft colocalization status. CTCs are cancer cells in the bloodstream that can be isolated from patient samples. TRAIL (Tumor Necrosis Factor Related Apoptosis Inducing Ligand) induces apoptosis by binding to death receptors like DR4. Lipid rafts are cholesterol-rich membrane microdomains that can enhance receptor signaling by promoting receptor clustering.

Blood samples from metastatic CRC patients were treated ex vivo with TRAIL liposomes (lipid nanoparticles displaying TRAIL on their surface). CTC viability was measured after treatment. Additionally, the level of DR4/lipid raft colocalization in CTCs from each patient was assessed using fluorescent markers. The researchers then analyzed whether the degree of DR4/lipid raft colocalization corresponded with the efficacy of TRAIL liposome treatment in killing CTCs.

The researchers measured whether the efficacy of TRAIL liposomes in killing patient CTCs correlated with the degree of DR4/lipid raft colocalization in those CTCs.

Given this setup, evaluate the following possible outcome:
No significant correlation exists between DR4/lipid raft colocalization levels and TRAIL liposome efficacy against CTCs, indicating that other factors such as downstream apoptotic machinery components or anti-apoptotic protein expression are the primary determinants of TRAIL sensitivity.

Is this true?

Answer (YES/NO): NO